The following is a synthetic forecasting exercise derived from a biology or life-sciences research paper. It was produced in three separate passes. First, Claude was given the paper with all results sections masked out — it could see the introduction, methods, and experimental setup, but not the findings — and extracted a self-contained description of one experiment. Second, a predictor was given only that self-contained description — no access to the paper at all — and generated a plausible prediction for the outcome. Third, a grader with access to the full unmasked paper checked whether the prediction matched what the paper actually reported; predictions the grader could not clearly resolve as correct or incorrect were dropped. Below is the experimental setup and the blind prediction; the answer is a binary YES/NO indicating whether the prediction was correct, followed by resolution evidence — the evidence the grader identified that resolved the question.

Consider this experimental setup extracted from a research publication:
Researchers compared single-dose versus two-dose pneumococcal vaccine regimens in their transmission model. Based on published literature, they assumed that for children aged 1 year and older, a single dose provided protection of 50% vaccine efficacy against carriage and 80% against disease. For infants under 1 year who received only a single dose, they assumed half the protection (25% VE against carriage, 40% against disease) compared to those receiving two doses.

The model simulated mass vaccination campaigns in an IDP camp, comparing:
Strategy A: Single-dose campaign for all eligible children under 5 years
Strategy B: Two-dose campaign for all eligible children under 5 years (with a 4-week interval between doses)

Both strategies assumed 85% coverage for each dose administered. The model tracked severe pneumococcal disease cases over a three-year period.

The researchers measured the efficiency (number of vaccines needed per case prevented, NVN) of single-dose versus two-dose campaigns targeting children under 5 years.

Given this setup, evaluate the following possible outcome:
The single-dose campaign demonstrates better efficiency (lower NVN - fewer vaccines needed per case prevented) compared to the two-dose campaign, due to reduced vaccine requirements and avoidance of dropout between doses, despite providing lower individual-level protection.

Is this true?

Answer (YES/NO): YES